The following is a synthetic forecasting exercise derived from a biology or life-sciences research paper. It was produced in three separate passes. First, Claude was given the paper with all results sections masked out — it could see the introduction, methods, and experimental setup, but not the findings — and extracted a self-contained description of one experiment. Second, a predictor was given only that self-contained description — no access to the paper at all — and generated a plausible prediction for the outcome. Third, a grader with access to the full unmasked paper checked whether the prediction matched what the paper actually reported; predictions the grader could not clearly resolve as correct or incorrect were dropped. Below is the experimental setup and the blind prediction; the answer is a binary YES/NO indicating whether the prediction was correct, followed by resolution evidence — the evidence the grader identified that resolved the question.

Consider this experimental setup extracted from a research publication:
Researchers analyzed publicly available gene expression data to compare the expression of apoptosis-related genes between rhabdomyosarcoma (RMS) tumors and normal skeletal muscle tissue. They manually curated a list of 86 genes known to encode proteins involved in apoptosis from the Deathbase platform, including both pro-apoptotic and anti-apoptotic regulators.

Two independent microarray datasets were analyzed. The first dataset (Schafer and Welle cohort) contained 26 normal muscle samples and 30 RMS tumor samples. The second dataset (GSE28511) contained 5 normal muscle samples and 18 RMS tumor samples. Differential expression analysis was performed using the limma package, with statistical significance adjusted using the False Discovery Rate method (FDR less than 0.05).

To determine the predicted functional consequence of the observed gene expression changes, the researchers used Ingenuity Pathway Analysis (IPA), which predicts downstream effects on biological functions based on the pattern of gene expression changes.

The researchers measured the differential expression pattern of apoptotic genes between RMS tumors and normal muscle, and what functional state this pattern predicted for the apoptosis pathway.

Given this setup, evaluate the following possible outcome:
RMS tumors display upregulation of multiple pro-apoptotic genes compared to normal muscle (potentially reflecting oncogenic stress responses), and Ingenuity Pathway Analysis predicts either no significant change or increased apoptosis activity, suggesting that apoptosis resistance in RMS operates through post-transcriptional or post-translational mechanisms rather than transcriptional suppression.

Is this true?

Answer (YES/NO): NO